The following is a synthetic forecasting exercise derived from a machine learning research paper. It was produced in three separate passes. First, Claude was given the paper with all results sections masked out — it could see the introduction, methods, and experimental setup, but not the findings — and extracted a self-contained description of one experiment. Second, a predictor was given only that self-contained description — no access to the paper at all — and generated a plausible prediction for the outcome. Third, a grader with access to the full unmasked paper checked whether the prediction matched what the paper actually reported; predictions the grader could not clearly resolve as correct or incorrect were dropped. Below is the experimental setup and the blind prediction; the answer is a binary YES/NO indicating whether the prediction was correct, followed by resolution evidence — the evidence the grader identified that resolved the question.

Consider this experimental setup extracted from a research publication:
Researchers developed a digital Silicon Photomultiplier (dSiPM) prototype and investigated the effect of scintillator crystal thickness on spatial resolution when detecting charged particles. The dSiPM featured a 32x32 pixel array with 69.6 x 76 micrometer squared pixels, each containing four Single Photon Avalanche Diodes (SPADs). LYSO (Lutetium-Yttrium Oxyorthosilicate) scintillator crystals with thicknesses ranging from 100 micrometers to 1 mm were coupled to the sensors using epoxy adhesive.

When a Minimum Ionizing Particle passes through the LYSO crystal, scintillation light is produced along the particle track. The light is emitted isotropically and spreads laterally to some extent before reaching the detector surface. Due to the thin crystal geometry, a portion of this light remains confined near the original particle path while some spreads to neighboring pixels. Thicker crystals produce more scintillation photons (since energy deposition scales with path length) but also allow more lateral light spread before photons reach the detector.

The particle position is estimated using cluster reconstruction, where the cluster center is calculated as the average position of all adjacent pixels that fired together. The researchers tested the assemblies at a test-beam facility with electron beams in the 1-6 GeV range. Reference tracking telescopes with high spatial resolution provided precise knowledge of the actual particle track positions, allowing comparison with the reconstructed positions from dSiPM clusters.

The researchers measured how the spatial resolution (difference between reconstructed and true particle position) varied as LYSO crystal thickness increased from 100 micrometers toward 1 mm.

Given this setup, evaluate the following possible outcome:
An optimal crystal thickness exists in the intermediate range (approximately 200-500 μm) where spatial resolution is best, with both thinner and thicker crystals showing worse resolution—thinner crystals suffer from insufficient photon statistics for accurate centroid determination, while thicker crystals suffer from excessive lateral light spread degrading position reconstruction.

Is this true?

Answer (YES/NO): NO